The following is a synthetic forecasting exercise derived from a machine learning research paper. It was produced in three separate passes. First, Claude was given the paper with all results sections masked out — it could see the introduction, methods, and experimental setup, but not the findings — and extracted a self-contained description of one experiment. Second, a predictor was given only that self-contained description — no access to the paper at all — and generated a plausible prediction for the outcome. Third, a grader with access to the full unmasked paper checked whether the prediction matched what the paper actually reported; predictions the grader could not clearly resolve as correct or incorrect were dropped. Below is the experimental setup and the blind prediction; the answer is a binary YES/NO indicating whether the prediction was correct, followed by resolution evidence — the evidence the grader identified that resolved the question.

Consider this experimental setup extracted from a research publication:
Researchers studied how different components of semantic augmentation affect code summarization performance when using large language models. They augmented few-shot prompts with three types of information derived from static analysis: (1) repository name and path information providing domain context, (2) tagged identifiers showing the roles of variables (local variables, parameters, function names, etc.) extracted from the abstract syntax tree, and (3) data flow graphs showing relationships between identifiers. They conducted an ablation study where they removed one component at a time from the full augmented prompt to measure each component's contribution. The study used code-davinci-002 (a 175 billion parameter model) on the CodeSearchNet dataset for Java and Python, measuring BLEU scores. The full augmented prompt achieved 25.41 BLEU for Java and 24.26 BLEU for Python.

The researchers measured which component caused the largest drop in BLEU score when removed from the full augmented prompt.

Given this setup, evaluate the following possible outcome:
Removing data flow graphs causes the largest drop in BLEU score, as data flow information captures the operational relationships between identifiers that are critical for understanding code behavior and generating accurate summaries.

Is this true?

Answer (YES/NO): NO